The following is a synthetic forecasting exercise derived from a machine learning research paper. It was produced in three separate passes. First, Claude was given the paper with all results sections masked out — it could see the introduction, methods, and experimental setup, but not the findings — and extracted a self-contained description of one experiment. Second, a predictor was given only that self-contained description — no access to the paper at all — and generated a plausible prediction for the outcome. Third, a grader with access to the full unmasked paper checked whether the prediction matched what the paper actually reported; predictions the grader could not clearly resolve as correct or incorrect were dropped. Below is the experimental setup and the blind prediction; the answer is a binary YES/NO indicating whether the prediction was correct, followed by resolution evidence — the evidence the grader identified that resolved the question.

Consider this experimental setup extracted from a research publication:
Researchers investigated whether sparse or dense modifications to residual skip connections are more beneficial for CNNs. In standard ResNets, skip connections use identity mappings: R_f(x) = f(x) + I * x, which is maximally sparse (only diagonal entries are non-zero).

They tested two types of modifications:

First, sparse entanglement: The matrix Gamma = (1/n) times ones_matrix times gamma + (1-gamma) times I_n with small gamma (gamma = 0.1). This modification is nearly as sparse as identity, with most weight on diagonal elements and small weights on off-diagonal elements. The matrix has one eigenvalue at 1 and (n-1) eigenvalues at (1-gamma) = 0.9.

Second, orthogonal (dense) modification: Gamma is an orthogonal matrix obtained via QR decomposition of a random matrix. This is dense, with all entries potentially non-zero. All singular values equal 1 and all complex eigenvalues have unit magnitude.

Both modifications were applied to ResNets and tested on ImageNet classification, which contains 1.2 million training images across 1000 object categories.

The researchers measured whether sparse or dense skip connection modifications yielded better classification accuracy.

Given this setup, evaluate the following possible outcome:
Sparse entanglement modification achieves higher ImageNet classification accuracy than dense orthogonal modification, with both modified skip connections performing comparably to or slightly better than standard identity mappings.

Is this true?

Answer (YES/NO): NO